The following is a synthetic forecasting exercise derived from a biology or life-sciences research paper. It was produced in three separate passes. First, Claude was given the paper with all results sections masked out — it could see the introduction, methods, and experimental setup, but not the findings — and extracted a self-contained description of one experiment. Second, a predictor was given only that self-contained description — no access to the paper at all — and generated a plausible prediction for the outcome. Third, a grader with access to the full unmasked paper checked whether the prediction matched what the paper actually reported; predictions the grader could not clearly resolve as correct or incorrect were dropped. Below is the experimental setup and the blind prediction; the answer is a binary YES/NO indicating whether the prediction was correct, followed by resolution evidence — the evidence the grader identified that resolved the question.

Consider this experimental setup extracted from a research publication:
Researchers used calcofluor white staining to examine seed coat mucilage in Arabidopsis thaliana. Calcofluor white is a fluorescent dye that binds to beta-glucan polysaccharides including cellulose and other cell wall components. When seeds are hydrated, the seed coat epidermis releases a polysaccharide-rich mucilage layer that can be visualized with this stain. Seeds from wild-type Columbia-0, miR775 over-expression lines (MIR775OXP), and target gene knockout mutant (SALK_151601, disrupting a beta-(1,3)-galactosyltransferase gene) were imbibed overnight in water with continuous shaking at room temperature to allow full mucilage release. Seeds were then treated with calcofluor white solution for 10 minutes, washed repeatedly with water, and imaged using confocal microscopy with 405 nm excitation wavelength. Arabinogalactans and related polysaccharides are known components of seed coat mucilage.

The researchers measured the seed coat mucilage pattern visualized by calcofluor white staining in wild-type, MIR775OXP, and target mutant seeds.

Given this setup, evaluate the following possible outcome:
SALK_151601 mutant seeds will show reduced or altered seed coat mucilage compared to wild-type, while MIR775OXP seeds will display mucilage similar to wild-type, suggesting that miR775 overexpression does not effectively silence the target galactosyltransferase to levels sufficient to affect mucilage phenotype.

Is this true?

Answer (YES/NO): YES